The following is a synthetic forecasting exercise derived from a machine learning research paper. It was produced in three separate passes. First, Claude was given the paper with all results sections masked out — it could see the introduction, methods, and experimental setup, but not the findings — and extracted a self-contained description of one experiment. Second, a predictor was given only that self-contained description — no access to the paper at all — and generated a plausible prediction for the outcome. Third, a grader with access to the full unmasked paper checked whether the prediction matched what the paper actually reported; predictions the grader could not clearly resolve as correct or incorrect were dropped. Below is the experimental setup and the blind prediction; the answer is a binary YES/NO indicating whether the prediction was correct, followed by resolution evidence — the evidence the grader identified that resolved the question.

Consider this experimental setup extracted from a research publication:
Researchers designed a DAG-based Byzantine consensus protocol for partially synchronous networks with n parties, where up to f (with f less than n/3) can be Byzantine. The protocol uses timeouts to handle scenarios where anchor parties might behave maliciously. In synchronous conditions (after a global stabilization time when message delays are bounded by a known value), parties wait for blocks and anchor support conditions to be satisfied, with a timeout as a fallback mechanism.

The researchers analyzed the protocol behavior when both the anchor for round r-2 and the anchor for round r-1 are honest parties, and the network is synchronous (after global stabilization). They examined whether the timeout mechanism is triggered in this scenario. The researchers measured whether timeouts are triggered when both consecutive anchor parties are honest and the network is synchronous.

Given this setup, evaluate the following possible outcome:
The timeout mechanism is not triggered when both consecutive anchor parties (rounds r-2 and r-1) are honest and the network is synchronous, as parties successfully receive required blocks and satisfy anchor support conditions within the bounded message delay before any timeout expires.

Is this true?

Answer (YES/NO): YES